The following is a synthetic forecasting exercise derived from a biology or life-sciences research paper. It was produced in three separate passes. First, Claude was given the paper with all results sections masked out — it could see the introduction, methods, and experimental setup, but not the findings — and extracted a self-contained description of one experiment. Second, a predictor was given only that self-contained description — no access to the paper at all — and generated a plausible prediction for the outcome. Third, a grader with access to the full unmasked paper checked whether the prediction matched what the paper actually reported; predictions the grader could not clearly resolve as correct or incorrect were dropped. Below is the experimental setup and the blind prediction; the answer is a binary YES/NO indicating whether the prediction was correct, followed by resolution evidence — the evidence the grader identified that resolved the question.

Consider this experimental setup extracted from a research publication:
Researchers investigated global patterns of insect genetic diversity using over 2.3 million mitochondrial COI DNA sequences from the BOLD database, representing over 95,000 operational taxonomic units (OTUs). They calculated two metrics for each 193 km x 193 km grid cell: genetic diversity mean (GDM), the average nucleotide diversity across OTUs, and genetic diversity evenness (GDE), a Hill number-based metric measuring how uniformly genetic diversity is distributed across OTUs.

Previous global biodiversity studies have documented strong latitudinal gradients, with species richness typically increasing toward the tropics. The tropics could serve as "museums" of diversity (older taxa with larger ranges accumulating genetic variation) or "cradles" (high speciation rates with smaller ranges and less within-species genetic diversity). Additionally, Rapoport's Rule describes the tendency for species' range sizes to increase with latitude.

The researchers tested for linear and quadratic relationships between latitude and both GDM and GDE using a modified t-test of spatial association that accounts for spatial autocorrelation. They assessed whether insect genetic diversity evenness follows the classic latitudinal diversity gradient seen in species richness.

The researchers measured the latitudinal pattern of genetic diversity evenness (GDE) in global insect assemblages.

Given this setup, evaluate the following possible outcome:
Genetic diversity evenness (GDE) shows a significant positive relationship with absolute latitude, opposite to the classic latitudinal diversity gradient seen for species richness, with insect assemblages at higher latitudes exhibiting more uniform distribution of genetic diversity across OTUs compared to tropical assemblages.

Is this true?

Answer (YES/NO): NO